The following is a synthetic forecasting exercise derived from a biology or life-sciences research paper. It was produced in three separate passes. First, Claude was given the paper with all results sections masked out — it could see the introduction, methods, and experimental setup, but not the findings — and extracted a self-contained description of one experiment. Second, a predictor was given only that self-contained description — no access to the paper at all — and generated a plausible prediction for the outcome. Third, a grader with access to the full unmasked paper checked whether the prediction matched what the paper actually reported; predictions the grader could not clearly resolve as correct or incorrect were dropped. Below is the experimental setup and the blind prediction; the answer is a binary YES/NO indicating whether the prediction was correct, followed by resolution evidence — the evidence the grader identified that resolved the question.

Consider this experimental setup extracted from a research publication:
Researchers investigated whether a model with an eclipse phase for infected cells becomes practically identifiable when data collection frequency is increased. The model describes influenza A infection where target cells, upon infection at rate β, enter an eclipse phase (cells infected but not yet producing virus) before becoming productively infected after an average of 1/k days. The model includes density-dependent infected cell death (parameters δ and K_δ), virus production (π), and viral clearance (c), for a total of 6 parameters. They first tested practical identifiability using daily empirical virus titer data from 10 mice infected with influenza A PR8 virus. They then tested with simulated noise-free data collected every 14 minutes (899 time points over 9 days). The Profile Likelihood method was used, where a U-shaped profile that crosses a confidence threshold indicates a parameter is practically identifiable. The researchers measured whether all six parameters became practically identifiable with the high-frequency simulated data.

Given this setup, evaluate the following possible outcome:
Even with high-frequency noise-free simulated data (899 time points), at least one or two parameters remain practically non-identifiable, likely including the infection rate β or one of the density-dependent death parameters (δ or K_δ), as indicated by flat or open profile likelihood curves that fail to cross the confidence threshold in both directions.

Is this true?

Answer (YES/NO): NO